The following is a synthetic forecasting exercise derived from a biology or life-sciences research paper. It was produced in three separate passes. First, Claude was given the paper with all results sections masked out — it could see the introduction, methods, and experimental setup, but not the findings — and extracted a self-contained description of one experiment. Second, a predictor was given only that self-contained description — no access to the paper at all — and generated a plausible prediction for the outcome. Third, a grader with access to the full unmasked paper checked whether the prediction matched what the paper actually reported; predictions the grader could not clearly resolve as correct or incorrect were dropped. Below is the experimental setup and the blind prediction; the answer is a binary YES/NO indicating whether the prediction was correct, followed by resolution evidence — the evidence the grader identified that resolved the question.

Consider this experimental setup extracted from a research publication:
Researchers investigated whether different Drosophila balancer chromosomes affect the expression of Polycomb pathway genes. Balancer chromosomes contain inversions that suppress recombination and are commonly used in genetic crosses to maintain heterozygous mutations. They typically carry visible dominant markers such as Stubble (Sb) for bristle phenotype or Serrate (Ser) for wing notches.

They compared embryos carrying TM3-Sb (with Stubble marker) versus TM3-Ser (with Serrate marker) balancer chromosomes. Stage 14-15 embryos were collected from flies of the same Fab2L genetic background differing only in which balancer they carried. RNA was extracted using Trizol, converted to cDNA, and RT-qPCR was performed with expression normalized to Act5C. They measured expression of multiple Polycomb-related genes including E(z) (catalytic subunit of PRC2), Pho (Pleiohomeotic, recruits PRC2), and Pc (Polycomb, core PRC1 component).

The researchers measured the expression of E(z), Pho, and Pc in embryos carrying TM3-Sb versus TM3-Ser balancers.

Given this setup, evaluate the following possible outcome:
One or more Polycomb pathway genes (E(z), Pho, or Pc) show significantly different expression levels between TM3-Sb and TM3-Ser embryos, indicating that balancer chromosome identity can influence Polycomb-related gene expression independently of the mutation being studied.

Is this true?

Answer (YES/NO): YES